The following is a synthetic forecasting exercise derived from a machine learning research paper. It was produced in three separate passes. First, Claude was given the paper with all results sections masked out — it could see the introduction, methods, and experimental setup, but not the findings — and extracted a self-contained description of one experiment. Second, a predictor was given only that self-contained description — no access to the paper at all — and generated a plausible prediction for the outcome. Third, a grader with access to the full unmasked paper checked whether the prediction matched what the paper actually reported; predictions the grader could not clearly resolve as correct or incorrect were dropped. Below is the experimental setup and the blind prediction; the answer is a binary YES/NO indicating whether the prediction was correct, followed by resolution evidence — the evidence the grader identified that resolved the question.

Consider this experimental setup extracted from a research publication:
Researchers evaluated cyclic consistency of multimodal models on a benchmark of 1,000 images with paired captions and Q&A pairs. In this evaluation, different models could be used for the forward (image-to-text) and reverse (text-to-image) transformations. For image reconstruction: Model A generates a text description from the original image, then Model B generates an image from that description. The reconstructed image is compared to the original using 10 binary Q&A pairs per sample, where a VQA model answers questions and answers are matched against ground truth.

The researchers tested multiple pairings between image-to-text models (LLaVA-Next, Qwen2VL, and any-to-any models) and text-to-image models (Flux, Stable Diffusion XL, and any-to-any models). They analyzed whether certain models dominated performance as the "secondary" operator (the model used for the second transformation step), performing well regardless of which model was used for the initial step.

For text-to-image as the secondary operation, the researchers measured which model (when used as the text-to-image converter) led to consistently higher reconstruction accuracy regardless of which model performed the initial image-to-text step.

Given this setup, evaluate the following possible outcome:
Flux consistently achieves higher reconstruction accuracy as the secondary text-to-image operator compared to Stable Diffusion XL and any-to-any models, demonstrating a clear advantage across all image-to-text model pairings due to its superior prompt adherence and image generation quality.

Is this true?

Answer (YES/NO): NO